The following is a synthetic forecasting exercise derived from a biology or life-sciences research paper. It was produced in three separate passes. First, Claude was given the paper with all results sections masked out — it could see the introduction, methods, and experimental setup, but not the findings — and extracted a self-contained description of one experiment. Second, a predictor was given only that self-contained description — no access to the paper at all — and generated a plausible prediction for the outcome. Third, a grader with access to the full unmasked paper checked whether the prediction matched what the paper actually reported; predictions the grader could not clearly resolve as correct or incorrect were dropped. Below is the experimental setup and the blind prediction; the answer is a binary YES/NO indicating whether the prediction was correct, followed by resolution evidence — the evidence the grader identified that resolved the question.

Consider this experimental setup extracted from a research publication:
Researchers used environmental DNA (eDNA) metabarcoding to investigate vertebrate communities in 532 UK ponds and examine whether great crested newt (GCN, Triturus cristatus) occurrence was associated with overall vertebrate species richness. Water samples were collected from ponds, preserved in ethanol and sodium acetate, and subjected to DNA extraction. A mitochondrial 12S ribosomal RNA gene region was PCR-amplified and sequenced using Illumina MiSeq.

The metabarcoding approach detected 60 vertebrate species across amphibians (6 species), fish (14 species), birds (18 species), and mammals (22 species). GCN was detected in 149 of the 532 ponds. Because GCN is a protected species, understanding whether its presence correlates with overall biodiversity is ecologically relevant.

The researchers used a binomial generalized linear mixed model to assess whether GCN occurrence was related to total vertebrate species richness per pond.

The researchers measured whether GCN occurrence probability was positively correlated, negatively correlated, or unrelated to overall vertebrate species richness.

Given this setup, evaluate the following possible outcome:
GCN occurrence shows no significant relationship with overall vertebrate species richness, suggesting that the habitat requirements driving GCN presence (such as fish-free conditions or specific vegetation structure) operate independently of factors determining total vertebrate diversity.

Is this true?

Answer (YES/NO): NO